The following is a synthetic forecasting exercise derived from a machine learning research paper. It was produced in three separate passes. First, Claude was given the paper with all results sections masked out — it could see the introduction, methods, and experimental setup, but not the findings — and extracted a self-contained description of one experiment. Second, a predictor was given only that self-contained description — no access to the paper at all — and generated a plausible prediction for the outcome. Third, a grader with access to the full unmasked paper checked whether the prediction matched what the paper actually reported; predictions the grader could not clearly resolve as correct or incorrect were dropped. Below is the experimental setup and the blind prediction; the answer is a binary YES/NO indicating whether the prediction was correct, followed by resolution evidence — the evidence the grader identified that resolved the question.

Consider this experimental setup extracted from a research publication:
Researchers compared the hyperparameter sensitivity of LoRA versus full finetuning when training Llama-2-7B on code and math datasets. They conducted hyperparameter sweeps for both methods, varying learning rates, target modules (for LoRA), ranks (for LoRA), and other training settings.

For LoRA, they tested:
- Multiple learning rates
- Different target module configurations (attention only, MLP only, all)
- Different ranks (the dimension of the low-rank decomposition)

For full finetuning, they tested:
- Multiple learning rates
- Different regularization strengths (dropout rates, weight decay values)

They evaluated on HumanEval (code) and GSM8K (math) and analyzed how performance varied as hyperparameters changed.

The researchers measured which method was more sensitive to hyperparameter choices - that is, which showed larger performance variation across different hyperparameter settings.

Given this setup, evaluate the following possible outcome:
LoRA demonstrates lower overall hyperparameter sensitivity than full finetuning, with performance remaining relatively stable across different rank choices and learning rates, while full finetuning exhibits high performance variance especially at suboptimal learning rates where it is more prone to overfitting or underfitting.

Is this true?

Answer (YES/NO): NO